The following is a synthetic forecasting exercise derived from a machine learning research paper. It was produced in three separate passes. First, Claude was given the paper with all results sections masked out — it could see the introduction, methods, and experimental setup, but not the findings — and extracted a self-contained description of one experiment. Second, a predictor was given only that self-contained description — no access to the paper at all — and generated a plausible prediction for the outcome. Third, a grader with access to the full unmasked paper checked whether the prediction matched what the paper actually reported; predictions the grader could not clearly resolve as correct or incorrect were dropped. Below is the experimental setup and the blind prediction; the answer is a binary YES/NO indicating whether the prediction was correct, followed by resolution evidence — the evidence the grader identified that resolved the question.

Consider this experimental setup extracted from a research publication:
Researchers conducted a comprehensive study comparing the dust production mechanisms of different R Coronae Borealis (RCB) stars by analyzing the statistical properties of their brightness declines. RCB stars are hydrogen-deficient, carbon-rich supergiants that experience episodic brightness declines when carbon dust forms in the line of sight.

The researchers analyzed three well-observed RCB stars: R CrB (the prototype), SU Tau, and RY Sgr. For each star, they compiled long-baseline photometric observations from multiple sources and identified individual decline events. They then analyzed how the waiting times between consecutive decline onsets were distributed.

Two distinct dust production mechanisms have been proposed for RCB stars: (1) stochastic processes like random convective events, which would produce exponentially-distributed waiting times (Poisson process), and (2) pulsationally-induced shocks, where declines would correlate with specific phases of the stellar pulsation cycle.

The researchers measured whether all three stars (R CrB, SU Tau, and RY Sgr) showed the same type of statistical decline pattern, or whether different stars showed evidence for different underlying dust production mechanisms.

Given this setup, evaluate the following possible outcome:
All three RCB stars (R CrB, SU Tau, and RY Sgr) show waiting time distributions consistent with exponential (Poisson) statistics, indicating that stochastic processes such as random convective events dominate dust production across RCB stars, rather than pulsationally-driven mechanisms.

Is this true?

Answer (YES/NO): NO